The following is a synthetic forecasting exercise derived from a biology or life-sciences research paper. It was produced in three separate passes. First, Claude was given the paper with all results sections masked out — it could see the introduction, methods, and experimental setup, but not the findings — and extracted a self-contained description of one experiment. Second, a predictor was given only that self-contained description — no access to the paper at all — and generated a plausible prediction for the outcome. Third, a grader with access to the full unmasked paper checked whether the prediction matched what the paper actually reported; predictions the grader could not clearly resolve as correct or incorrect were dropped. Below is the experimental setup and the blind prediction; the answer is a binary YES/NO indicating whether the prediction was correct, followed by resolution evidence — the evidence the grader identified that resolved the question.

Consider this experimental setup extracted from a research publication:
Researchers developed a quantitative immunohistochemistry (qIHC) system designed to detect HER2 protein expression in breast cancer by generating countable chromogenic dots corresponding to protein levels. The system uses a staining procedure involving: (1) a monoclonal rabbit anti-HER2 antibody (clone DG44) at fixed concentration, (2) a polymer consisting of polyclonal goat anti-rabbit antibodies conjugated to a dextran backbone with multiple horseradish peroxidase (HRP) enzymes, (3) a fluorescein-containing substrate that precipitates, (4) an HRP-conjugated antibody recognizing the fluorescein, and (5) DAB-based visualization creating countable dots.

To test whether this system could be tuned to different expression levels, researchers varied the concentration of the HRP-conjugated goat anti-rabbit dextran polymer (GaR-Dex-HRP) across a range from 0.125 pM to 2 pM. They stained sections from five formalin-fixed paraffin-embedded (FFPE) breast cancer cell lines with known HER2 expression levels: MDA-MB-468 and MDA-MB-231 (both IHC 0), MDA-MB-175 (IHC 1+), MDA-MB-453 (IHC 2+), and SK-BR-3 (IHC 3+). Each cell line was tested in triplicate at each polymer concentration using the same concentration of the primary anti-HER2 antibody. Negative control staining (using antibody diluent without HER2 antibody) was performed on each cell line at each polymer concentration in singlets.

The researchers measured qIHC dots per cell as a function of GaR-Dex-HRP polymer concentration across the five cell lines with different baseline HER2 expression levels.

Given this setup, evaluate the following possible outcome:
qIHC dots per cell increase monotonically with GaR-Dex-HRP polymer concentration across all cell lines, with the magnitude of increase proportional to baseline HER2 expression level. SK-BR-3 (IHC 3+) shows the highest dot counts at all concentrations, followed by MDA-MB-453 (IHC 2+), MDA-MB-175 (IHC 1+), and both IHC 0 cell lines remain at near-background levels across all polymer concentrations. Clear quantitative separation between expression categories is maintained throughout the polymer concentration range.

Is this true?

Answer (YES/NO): NO